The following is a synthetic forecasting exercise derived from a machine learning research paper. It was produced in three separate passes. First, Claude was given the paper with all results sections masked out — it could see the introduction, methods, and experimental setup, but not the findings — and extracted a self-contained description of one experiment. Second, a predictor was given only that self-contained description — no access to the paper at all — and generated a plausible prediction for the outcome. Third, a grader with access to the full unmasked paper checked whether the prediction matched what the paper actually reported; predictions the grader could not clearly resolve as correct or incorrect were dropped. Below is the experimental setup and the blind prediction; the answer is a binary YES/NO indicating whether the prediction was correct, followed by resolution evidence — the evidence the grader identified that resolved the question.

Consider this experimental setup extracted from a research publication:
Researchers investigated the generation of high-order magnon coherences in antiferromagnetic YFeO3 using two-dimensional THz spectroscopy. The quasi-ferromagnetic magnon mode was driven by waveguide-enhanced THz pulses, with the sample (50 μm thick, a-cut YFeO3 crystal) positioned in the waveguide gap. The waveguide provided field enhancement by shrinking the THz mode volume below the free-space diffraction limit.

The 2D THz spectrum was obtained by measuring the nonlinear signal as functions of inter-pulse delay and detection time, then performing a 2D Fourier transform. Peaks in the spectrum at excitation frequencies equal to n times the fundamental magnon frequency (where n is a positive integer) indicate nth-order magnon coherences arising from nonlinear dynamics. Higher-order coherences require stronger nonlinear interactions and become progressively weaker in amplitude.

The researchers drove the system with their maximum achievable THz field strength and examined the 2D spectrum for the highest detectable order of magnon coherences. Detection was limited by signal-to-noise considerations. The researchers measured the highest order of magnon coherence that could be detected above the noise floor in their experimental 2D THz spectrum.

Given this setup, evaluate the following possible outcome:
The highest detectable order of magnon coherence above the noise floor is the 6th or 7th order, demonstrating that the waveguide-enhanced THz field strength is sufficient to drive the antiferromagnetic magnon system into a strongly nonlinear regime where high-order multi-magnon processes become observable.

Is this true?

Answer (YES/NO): YES